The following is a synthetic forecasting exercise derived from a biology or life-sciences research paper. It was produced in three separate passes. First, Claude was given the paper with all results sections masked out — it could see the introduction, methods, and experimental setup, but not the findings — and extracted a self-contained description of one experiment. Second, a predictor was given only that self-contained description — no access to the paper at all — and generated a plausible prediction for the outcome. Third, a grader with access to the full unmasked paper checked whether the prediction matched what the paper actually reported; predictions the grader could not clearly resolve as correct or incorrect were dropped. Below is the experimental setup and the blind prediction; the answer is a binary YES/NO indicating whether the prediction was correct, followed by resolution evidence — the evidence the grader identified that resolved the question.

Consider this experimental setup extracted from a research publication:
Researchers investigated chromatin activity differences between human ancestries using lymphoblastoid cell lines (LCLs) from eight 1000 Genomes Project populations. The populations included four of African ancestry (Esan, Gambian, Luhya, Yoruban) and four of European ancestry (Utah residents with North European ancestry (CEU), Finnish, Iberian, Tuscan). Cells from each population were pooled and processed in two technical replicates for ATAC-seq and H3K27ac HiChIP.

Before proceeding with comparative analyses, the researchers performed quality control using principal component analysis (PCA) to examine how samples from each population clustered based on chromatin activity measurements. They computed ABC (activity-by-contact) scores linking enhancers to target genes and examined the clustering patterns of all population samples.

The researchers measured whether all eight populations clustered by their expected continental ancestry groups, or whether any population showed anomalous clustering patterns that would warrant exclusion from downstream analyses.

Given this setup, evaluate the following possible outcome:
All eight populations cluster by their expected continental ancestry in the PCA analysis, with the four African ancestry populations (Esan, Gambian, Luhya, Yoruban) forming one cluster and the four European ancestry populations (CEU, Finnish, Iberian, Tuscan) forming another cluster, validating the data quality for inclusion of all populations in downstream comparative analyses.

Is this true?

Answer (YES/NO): NO